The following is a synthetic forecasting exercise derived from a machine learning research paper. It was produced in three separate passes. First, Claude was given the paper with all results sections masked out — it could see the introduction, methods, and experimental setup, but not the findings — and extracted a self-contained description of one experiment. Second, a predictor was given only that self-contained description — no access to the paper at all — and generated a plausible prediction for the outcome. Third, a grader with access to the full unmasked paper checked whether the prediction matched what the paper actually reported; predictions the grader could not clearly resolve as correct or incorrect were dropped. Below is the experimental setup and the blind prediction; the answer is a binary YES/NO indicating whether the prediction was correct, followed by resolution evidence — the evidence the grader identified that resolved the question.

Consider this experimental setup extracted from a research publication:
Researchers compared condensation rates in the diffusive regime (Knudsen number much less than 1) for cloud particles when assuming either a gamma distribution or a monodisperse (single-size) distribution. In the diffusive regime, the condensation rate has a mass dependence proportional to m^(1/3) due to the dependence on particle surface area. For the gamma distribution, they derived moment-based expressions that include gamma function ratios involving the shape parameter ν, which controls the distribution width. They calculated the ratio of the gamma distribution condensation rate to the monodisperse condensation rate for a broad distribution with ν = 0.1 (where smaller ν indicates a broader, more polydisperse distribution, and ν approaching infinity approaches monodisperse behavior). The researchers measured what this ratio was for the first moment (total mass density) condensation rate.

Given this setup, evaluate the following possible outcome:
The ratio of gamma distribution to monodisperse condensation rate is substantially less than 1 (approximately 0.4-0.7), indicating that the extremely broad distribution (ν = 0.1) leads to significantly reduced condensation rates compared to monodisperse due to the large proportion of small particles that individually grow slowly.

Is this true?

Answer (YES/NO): YES